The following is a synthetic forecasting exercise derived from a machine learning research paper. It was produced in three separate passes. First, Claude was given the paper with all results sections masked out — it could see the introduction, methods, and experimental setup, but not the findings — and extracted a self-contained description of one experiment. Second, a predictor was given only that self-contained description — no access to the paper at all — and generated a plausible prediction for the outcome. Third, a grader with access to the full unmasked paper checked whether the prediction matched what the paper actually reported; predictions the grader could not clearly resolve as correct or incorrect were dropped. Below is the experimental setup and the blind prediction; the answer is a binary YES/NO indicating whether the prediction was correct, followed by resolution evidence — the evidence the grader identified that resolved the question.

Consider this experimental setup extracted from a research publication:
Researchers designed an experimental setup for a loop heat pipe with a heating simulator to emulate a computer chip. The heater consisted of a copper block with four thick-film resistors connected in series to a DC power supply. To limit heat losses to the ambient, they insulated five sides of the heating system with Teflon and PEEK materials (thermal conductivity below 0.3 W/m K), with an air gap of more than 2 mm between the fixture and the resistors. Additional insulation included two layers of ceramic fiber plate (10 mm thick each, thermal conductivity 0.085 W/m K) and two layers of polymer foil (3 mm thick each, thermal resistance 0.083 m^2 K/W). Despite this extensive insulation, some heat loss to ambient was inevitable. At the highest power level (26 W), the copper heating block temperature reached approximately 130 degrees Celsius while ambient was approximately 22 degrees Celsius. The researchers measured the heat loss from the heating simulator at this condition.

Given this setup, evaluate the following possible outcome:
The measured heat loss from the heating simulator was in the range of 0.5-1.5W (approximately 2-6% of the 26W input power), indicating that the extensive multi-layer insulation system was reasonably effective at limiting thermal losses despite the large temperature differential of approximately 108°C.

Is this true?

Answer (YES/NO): NO